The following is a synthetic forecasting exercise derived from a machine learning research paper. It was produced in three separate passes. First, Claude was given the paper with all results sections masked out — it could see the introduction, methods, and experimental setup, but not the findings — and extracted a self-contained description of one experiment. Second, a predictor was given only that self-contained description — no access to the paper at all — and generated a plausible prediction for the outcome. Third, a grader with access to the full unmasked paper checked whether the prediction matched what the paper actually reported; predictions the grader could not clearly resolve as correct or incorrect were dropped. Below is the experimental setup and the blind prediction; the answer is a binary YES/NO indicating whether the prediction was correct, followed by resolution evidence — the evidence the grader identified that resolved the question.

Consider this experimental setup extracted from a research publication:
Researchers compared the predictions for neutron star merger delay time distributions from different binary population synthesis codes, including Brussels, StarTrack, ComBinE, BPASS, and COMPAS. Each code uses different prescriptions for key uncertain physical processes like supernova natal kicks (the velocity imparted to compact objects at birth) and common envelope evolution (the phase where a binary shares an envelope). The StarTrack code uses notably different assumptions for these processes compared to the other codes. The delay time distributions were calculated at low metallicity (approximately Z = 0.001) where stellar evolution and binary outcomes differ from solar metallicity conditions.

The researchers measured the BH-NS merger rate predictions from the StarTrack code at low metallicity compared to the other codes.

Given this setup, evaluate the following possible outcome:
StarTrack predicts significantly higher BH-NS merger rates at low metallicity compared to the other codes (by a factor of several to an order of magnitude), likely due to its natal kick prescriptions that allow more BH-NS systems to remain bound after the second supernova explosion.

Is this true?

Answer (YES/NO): NO